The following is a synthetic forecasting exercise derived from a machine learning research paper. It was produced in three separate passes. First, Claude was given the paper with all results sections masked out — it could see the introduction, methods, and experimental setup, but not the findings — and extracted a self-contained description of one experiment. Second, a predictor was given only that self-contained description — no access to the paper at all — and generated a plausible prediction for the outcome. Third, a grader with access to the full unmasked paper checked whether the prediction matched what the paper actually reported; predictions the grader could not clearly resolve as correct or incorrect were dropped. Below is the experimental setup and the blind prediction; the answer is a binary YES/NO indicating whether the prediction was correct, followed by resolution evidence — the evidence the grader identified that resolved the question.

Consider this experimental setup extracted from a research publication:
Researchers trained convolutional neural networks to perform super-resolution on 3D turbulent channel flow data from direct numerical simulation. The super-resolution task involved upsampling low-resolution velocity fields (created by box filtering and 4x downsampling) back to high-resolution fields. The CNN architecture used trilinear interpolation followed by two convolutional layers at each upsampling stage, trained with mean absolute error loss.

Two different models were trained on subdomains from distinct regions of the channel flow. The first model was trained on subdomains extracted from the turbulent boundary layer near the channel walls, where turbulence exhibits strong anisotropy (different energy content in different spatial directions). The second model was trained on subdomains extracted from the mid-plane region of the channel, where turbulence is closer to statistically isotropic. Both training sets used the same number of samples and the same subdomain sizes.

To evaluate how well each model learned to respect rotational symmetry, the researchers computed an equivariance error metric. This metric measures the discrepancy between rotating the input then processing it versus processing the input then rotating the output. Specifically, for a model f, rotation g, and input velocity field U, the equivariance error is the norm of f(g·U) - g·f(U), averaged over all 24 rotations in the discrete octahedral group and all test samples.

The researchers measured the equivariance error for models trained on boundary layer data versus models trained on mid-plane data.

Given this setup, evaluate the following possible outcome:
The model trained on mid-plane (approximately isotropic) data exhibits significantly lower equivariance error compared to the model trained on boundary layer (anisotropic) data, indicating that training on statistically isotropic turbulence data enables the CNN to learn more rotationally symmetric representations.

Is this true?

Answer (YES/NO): YES